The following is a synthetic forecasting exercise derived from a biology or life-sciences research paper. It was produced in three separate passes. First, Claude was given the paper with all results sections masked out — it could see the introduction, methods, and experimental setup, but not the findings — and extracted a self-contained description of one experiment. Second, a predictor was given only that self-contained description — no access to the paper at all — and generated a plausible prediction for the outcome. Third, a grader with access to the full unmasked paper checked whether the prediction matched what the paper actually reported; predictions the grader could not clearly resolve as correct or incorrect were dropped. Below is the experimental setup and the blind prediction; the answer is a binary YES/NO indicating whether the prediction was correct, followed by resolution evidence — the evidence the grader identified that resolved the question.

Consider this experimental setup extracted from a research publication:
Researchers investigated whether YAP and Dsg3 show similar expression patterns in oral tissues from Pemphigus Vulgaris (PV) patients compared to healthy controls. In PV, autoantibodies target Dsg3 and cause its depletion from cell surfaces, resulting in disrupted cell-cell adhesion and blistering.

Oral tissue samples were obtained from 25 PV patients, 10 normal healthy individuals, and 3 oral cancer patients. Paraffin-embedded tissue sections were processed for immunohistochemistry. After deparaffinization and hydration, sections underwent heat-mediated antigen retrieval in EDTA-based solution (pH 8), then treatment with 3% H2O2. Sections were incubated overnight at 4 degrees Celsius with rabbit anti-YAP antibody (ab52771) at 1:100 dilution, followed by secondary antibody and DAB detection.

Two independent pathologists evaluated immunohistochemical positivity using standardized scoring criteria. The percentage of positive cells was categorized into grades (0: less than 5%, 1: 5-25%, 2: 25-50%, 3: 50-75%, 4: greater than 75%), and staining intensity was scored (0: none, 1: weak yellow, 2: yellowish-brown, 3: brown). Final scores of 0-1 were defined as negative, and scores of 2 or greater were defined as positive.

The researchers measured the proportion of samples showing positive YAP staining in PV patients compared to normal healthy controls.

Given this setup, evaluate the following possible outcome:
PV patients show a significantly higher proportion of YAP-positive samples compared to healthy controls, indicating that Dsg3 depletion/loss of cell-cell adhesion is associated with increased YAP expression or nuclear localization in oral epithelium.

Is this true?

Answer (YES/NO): YES